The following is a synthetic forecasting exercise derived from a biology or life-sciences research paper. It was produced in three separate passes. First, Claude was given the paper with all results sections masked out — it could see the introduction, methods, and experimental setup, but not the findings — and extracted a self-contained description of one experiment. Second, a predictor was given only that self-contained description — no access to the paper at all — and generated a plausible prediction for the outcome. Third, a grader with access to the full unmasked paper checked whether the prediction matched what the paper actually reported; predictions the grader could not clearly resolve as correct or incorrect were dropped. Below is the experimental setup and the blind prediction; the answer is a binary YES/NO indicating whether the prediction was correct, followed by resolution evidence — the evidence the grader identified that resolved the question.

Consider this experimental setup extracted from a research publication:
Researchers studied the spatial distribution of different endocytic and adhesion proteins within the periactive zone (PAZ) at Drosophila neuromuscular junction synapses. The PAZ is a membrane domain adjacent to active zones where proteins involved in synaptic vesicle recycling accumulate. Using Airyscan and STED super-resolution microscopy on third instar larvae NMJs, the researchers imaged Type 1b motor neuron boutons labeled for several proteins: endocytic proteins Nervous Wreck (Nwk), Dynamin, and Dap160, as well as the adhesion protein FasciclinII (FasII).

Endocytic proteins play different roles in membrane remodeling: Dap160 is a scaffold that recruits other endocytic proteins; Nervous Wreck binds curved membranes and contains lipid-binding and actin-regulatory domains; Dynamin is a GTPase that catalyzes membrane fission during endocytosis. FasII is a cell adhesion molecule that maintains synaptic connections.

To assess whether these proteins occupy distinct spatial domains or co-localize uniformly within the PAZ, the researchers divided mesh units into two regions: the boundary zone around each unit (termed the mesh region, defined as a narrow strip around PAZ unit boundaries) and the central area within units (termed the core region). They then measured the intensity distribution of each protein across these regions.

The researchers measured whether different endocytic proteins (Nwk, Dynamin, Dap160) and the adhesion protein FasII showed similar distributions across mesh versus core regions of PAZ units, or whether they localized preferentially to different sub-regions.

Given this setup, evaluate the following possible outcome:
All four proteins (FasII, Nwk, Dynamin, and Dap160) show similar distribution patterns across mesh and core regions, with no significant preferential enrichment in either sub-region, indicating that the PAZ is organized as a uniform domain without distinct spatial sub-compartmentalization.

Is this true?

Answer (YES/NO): NO